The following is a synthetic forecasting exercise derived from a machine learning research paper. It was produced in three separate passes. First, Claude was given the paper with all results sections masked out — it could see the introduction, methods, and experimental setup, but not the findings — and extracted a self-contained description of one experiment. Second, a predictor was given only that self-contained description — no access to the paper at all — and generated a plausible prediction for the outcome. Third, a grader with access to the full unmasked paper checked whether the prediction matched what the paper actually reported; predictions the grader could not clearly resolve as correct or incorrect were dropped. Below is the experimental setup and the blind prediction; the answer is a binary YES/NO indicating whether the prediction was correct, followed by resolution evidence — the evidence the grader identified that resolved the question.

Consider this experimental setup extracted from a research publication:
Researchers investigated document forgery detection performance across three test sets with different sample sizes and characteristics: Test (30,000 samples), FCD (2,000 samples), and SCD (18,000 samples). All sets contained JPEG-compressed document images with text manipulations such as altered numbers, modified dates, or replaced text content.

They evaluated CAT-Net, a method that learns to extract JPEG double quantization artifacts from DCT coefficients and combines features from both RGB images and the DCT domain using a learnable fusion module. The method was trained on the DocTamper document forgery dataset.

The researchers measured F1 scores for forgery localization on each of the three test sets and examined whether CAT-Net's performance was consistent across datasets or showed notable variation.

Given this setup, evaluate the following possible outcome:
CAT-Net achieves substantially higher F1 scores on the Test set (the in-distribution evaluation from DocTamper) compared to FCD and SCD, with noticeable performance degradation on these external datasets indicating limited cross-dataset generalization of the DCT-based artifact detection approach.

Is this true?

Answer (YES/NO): NO